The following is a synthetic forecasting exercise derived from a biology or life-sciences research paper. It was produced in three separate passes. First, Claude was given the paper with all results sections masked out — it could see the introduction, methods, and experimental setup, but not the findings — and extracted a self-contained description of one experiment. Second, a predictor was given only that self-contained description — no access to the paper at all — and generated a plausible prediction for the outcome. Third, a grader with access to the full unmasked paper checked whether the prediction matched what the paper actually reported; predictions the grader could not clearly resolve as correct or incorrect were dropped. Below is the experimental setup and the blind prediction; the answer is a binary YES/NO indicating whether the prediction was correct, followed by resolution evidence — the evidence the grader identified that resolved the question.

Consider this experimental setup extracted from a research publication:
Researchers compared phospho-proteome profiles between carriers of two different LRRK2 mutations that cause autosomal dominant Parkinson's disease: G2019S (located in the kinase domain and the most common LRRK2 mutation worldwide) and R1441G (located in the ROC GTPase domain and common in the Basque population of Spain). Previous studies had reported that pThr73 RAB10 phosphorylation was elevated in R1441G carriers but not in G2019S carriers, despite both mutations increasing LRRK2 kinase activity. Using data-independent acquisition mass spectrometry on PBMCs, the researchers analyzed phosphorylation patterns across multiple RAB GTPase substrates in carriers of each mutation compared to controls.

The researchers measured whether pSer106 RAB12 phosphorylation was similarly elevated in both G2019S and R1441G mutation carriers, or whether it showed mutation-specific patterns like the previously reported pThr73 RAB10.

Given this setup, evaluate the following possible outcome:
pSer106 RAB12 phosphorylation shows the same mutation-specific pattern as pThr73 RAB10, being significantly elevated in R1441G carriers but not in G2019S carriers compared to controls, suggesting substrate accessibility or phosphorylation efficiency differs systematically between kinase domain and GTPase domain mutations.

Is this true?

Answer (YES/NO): NO